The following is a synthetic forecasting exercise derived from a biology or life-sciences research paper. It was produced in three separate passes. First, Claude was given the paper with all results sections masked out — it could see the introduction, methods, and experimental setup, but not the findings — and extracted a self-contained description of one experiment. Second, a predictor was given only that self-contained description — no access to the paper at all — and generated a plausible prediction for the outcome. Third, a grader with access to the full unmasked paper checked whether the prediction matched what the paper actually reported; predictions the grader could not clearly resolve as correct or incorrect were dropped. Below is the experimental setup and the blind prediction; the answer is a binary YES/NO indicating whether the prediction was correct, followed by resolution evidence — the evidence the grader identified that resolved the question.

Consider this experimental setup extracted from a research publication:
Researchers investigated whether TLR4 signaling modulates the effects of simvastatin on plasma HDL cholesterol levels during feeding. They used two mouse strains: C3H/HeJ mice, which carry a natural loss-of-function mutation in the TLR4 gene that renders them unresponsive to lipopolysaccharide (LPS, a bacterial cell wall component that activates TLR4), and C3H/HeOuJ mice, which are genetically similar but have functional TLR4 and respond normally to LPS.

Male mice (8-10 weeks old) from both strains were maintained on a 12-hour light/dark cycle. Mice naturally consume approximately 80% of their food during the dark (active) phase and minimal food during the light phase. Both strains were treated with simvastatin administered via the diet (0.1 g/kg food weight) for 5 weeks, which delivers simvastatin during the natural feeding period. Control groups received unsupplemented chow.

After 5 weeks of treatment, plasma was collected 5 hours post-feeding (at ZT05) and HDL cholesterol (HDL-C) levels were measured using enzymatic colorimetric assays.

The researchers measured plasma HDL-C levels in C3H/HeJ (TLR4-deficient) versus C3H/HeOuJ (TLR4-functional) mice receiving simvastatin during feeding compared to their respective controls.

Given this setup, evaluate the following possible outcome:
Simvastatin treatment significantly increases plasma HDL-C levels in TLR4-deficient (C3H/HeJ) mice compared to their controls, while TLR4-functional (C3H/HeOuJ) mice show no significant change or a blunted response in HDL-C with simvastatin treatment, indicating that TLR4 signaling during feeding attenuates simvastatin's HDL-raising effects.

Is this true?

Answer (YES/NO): YES